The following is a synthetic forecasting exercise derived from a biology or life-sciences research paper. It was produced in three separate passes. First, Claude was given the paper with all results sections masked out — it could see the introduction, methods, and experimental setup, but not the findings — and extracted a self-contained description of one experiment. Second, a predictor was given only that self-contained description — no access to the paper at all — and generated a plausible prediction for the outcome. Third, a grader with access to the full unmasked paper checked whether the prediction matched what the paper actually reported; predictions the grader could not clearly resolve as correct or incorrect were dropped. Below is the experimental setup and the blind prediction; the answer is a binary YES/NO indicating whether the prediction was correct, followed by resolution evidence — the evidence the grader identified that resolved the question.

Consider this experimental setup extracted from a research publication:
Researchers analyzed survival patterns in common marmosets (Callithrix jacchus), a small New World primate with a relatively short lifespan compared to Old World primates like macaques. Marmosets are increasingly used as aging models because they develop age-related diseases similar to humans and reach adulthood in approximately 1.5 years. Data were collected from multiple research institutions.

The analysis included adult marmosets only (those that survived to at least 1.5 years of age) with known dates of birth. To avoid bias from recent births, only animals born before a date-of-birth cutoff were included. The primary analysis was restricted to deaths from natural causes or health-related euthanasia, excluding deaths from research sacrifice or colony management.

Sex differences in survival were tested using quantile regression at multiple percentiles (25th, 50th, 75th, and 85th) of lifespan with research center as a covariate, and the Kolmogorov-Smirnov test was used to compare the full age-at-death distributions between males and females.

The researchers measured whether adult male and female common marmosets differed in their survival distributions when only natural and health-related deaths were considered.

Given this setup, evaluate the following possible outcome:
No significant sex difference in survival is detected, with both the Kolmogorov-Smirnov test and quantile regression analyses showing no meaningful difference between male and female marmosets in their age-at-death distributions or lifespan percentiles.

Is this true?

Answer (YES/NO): NO